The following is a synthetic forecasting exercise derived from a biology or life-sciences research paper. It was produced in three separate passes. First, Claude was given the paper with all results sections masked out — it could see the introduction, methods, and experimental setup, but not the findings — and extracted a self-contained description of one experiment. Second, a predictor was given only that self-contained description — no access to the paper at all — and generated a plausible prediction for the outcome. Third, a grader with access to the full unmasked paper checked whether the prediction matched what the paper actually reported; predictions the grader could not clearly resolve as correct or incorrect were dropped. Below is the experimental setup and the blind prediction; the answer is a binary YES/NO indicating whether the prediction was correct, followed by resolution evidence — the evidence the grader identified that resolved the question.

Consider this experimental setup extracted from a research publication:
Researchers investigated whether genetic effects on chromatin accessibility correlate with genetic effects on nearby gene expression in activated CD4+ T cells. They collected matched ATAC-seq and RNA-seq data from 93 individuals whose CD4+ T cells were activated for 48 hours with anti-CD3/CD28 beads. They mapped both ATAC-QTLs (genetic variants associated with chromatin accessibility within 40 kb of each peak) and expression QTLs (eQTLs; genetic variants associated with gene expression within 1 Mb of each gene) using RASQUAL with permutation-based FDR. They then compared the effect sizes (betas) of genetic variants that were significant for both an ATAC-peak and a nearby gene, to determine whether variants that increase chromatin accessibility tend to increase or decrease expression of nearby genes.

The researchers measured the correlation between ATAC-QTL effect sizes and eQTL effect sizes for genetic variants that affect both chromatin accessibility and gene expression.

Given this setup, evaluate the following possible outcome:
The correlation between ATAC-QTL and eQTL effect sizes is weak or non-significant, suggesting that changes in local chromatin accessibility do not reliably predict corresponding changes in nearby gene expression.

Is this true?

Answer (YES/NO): NO